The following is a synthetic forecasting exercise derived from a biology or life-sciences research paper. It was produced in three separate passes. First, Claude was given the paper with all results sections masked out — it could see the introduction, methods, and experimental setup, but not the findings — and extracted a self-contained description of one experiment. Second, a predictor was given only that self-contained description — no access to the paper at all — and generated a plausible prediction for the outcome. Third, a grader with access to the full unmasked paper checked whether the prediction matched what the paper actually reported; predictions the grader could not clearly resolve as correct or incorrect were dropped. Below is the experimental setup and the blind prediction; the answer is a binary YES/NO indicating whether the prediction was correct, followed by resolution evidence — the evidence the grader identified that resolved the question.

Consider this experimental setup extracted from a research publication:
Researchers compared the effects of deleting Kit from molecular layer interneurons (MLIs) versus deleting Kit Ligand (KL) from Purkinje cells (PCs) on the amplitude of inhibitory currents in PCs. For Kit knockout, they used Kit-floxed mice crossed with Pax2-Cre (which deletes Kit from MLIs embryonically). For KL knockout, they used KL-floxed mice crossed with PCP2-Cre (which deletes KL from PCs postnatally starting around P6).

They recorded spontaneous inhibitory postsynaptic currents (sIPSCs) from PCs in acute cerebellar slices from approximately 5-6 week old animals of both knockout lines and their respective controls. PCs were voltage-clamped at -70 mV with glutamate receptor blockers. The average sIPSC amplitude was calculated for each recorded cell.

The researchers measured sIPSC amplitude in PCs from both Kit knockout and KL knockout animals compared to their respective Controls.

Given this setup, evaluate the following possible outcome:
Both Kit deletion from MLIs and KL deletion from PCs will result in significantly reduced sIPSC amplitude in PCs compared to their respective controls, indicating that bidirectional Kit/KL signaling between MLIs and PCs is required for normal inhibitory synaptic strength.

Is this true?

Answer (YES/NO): NO